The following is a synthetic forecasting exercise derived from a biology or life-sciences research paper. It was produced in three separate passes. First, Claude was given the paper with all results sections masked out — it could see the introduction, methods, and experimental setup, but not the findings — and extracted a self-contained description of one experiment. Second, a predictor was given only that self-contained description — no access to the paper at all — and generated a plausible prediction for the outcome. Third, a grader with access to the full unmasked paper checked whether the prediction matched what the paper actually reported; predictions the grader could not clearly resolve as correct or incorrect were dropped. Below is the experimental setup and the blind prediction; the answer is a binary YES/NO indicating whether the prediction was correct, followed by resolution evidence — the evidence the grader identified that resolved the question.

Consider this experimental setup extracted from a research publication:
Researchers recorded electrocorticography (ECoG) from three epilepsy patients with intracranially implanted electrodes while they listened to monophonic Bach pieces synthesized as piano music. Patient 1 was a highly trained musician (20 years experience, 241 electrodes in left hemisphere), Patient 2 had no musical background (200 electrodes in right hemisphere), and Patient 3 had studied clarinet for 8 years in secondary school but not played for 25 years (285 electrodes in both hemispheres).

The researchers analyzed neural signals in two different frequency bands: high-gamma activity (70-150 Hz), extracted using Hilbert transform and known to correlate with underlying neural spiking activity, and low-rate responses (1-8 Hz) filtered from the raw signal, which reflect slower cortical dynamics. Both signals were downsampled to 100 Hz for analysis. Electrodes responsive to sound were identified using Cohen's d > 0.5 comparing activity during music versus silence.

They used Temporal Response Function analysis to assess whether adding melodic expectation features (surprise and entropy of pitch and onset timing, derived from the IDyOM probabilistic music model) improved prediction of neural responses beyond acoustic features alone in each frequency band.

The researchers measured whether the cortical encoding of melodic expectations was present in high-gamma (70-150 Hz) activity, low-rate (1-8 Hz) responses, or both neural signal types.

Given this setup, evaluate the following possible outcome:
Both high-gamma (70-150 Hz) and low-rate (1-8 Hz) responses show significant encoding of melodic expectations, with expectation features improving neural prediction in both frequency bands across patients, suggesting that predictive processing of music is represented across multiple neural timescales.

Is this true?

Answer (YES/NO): YES